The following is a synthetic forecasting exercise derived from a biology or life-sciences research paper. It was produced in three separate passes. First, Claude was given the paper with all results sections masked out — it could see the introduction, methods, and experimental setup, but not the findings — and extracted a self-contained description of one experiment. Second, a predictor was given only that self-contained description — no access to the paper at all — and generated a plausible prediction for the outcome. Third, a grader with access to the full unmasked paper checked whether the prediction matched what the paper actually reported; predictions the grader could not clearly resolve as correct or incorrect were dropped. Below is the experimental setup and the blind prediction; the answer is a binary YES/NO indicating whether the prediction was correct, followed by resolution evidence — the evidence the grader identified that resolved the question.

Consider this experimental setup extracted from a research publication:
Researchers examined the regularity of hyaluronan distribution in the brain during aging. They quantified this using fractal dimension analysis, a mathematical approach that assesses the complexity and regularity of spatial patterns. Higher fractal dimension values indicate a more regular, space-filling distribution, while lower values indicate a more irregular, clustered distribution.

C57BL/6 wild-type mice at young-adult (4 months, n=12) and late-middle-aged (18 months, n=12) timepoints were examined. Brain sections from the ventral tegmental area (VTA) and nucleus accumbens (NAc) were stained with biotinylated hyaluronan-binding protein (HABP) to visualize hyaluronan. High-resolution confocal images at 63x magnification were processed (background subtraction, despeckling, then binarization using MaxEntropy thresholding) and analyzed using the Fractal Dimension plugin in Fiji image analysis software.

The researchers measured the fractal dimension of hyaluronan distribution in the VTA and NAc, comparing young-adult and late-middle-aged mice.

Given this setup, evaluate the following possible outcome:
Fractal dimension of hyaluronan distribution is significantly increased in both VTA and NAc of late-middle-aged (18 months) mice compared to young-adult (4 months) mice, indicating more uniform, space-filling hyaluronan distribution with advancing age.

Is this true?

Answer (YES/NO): NO